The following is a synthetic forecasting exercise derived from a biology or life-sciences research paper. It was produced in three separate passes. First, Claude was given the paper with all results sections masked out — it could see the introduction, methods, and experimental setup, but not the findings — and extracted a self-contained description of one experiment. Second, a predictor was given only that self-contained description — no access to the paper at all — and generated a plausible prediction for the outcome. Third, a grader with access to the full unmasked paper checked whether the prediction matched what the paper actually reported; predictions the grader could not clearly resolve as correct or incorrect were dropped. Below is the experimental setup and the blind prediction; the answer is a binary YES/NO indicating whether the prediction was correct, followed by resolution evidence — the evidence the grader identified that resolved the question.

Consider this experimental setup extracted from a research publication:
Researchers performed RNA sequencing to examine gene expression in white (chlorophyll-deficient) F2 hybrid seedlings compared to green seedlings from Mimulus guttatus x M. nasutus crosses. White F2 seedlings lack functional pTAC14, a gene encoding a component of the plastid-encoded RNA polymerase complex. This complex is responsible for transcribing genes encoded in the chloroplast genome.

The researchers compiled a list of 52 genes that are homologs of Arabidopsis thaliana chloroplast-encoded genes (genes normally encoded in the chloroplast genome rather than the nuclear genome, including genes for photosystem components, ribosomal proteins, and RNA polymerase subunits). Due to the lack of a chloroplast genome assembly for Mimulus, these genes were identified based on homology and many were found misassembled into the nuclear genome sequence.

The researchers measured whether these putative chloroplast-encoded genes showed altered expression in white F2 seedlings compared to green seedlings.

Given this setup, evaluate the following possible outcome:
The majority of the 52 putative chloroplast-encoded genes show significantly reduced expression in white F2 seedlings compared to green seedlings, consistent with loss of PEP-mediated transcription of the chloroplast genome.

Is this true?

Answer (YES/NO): NO